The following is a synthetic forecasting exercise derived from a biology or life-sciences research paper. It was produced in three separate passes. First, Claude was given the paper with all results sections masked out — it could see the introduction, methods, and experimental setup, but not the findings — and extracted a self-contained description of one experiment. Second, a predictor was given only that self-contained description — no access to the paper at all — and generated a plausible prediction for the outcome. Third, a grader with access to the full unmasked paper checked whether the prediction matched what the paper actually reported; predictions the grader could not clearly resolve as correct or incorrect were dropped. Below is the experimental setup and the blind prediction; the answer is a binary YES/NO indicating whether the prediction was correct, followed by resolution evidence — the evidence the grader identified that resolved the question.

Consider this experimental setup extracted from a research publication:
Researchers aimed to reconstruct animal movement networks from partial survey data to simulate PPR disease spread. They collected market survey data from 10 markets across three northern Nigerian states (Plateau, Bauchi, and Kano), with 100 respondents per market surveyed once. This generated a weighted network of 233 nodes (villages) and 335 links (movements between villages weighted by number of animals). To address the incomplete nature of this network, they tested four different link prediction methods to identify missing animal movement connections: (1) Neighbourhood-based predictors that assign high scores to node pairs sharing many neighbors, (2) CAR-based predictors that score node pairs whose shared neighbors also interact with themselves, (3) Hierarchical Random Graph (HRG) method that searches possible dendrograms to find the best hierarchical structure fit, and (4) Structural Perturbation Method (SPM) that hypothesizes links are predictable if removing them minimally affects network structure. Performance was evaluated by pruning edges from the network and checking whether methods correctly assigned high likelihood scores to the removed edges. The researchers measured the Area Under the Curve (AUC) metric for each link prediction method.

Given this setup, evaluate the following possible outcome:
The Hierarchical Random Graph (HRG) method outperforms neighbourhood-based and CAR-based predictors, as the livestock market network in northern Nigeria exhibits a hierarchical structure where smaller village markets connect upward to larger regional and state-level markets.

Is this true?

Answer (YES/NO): YES